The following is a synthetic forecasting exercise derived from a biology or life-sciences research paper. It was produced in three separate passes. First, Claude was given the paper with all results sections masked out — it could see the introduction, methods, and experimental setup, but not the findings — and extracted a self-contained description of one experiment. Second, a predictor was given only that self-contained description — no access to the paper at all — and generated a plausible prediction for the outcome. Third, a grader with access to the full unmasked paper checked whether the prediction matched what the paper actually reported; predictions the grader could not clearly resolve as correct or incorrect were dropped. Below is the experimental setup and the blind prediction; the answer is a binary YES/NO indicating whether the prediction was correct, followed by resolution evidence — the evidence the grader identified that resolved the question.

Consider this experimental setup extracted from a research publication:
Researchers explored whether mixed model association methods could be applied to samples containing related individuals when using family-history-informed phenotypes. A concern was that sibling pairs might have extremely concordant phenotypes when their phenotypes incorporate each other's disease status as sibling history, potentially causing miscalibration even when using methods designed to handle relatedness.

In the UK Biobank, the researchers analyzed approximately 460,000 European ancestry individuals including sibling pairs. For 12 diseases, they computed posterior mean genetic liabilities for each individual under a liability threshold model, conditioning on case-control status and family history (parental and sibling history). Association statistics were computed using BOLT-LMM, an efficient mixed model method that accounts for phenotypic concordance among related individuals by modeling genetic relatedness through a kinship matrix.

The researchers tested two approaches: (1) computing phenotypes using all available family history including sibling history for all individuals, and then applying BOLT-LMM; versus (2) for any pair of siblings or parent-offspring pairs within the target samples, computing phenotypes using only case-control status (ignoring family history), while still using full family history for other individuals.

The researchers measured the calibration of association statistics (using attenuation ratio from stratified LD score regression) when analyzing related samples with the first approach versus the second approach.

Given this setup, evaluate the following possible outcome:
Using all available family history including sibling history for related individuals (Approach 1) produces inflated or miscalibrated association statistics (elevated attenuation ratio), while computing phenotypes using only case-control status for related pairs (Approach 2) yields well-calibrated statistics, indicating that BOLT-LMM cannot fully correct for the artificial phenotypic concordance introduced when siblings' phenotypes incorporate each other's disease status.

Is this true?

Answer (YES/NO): YES